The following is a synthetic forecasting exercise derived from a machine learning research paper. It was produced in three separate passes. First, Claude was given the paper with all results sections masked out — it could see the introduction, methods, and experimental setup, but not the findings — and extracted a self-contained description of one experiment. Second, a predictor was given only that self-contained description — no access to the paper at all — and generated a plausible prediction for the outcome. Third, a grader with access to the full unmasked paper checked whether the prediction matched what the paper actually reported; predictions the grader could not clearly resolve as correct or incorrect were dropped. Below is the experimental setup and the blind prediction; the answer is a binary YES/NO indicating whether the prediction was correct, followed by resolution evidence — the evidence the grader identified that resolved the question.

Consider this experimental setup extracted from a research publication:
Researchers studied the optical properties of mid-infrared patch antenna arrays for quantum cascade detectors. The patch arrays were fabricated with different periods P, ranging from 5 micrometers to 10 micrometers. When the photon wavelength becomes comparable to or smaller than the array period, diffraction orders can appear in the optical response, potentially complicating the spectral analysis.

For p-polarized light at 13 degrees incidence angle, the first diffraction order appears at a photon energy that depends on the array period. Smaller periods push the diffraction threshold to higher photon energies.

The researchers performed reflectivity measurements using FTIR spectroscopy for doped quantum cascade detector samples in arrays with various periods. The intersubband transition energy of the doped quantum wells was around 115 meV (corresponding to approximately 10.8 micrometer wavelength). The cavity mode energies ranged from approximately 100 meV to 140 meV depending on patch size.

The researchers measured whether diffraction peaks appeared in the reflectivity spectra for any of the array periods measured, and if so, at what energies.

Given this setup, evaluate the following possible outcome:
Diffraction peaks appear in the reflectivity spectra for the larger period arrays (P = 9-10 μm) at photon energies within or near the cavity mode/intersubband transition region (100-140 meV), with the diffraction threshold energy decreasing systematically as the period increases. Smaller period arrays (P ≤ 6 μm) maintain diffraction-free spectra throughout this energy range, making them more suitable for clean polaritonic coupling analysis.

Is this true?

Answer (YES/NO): YES